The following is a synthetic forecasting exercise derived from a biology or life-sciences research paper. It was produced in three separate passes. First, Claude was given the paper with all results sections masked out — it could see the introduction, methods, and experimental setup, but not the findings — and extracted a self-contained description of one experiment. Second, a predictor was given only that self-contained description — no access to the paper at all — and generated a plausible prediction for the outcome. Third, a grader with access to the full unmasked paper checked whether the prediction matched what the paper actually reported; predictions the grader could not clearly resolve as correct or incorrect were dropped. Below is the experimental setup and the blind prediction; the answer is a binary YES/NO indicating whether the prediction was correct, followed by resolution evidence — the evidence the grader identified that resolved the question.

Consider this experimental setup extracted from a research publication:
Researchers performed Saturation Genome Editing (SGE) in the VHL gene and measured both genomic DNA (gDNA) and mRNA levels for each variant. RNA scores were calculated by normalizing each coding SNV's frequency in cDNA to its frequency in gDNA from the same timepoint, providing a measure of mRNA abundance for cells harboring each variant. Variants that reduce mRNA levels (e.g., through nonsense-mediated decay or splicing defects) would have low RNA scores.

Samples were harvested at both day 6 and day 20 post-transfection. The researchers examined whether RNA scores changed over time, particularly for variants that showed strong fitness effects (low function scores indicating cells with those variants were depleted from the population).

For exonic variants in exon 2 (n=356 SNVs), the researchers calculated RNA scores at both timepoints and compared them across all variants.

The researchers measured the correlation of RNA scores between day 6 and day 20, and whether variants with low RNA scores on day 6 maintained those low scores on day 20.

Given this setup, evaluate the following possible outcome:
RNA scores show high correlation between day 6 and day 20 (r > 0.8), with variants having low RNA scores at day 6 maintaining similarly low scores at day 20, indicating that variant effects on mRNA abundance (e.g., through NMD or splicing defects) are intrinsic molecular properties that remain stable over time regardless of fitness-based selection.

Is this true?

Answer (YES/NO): NO